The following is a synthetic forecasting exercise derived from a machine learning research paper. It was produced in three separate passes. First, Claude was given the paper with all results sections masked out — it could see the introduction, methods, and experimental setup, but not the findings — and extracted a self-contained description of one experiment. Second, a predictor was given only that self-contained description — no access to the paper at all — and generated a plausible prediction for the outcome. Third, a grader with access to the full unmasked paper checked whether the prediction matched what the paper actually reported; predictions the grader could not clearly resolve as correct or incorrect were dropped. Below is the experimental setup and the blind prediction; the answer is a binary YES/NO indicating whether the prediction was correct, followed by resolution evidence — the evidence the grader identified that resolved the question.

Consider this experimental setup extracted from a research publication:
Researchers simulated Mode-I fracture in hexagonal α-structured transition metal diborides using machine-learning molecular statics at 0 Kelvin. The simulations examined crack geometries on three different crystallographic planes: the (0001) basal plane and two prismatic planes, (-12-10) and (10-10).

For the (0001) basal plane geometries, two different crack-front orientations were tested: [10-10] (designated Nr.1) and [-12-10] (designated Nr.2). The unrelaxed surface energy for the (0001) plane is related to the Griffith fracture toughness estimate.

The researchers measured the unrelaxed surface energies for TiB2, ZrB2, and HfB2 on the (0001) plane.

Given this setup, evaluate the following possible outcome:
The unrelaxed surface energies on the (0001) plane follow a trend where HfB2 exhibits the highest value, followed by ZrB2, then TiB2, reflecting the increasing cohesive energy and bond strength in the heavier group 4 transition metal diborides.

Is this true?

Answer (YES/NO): NO